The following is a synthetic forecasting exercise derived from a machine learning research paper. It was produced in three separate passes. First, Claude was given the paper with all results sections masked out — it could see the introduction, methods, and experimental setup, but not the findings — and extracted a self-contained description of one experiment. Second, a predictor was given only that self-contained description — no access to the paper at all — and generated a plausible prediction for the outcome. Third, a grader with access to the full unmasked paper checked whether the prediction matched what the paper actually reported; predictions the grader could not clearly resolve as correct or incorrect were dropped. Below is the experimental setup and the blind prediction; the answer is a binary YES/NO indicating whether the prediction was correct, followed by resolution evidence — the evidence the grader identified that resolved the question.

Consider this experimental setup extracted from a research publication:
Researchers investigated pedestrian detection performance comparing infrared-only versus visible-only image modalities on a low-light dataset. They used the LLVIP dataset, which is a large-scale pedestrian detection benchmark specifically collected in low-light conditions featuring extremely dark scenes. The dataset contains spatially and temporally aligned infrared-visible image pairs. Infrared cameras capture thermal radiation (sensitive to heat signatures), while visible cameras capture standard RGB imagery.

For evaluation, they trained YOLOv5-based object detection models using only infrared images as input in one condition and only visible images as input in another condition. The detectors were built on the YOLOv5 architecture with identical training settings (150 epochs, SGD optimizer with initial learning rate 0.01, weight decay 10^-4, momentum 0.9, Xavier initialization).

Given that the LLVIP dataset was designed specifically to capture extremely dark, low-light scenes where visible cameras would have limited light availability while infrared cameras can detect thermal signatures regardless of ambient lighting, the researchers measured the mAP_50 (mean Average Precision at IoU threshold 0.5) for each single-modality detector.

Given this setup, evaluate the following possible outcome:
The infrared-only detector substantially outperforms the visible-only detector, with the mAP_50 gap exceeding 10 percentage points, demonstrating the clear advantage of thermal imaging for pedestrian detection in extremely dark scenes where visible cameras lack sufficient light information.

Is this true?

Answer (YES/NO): NO